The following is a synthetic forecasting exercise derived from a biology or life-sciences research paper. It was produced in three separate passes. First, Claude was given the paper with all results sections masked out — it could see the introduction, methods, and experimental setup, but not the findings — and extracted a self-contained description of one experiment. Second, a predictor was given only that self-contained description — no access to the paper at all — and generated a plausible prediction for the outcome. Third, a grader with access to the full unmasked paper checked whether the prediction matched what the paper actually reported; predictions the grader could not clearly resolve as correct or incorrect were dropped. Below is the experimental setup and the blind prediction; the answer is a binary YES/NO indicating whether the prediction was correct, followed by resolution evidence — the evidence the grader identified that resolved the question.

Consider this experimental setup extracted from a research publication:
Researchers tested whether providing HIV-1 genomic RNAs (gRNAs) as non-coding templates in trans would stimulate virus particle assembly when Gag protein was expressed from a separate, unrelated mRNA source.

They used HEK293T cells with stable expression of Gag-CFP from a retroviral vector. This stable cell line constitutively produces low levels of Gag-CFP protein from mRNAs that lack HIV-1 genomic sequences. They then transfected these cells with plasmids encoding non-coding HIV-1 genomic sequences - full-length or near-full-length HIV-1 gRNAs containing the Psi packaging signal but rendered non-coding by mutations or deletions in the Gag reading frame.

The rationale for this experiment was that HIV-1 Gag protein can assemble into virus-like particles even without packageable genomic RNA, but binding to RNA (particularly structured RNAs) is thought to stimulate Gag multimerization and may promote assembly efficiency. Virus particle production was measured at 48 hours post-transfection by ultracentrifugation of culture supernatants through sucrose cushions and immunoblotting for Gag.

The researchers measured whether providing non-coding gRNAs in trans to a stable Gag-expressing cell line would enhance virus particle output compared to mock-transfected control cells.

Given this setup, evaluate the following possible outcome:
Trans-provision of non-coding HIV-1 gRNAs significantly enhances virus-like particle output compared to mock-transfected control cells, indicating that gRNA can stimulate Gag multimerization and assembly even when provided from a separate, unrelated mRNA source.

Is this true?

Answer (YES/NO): NO